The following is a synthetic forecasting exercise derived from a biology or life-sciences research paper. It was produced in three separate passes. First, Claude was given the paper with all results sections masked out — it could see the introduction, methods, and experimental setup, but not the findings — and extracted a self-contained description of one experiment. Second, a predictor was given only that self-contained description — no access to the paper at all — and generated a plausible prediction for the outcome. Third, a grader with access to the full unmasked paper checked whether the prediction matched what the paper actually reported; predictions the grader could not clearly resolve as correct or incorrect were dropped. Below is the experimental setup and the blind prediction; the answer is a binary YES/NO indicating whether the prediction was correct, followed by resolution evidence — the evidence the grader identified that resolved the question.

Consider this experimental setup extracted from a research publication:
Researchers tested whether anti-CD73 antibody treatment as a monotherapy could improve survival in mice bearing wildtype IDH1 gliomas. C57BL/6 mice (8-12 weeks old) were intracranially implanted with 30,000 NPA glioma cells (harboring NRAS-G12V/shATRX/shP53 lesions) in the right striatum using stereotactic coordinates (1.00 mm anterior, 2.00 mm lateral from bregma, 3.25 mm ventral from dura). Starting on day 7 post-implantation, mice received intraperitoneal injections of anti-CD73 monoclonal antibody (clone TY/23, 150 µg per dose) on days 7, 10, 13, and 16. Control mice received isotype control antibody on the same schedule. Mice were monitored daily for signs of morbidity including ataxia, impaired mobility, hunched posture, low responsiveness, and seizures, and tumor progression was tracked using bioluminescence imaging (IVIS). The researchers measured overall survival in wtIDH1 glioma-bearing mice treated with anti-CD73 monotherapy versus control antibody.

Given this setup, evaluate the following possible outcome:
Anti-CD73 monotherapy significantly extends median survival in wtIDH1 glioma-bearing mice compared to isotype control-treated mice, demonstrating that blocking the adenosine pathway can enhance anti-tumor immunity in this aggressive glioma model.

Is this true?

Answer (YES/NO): NO